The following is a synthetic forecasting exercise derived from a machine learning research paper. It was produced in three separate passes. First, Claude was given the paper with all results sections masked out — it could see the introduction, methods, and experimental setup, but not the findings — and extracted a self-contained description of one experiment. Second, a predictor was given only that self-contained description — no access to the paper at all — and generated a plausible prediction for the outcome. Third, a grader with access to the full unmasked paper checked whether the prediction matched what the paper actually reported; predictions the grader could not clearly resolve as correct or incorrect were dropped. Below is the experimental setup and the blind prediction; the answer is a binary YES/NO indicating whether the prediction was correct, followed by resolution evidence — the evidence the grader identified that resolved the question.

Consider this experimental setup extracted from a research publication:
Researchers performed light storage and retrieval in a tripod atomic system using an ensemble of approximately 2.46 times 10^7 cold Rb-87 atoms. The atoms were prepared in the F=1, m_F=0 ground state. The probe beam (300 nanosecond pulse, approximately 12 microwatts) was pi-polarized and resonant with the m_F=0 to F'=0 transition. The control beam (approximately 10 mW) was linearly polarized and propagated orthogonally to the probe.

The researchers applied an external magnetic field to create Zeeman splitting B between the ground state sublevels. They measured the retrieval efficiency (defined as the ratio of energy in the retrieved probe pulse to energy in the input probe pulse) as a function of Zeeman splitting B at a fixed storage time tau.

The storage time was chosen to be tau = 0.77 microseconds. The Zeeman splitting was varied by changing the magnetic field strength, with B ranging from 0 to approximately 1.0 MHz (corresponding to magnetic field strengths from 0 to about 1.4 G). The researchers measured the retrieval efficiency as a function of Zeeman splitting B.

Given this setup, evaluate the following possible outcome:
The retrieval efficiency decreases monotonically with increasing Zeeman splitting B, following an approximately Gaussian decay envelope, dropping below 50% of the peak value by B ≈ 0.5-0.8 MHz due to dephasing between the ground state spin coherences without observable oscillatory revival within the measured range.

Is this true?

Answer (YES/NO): NO